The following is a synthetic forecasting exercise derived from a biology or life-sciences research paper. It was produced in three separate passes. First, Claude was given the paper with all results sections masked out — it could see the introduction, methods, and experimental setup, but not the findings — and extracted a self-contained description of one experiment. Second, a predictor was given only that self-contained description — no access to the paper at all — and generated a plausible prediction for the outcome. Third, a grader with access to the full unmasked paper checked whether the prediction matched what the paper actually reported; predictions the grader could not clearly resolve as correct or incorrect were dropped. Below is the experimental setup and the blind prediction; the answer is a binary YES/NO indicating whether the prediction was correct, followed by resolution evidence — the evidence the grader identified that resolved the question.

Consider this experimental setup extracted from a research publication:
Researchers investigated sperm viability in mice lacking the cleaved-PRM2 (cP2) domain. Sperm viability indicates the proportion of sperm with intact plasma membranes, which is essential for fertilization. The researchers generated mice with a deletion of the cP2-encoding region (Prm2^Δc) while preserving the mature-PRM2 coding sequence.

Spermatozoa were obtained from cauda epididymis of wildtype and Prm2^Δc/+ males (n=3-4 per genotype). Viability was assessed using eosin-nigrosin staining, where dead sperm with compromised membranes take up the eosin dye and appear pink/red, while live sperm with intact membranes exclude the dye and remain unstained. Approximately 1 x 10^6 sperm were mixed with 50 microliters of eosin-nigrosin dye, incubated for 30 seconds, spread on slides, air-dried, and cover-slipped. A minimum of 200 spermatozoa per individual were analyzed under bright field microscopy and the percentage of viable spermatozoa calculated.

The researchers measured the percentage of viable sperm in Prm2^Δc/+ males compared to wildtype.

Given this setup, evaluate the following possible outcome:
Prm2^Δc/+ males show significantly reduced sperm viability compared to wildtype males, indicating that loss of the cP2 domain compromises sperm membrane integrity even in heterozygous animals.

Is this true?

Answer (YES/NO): YES